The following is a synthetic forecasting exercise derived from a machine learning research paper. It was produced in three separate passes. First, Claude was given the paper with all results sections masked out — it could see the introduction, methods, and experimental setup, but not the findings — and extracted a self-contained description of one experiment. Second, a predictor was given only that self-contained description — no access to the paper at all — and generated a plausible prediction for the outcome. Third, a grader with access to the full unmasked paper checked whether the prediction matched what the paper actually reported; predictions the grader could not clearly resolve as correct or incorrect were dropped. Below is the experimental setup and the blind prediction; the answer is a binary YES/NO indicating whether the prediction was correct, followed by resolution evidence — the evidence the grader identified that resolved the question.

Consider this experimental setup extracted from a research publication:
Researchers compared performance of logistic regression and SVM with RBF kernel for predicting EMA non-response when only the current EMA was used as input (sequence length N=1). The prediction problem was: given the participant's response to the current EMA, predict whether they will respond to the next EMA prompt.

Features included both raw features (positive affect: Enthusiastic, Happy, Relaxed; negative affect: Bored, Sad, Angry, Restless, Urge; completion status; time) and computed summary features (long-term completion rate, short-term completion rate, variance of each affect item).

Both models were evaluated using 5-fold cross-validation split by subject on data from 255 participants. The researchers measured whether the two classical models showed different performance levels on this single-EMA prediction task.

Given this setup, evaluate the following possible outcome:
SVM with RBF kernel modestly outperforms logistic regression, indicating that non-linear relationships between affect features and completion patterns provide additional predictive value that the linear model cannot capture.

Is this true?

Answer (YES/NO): NO